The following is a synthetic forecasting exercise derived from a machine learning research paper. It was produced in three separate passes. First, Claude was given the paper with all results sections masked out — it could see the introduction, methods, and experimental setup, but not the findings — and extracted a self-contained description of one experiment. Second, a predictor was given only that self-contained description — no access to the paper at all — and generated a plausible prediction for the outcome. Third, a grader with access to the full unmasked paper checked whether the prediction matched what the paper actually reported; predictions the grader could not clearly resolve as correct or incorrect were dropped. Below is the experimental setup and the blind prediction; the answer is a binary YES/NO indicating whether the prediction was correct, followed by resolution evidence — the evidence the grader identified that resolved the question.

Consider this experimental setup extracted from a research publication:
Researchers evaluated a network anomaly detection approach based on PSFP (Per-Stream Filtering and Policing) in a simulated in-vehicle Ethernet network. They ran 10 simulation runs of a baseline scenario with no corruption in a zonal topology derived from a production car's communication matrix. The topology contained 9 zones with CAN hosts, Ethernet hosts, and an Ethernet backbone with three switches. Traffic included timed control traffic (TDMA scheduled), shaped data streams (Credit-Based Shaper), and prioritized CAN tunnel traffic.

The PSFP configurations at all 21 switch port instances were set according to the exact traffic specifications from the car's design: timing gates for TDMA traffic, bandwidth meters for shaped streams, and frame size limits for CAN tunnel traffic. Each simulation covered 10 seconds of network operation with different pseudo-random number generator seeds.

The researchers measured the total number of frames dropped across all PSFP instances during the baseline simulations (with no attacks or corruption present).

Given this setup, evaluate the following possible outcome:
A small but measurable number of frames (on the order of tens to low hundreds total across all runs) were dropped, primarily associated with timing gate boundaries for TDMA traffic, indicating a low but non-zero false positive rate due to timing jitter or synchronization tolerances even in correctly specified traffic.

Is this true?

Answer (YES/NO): NO